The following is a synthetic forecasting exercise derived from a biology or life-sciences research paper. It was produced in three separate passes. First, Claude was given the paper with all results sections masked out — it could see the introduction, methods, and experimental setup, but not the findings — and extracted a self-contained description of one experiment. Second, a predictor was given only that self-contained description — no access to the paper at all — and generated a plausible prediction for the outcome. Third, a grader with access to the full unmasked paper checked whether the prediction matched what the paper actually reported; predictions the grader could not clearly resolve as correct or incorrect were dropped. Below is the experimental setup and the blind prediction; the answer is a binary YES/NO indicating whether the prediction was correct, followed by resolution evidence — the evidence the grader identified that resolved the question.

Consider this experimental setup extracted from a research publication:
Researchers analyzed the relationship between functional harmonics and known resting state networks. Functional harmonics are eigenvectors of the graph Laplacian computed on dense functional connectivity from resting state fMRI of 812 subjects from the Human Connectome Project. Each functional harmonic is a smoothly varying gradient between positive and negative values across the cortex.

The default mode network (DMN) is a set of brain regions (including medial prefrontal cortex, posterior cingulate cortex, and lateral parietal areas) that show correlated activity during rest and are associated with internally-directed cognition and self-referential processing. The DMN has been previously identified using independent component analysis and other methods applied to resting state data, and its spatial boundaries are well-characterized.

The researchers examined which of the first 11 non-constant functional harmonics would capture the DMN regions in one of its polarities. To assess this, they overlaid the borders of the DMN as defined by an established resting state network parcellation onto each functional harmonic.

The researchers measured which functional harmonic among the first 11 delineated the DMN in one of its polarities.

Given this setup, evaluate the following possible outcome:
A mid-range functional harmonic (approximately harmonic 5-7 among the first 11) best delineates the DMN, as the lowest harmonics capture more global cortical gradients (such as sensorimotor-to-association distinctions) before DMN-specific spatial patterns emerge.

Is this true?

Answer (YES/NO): NO